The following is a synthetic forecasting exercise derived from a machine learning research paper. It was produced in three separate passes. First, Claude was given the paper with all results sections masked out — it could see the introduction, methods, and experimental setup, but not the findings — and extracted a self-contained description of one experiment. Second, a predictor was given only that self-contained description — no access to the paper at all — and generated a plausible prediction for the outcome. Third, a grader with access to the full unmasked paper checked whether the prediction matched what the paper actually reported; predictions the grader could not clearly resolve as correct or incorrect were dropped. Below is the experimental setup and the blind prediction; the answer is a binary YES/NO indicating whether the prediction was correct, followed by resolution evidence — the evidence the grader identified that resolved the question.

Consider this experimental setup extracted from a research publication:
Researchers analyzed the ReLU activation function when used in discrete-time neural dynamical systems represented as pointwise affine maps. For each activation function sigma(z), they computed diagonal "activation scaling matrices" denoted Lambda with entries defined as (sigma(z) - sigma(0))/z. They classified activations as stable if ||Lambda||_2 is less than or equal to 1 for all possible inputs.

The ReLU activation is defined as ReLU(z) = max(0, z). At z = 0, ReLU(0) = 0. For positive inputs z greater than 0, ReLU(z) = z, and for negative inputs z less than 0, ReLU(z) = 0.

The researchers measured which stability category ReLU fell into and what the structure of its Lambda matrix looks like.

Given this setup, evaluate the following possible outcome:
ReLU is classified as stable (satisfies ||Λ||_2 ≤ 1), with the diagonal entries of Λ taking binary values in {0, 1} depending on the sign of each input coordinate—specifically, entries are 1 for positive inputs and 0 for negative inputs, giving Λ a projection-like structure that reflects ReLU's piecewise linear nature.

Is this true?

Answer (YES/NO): YES